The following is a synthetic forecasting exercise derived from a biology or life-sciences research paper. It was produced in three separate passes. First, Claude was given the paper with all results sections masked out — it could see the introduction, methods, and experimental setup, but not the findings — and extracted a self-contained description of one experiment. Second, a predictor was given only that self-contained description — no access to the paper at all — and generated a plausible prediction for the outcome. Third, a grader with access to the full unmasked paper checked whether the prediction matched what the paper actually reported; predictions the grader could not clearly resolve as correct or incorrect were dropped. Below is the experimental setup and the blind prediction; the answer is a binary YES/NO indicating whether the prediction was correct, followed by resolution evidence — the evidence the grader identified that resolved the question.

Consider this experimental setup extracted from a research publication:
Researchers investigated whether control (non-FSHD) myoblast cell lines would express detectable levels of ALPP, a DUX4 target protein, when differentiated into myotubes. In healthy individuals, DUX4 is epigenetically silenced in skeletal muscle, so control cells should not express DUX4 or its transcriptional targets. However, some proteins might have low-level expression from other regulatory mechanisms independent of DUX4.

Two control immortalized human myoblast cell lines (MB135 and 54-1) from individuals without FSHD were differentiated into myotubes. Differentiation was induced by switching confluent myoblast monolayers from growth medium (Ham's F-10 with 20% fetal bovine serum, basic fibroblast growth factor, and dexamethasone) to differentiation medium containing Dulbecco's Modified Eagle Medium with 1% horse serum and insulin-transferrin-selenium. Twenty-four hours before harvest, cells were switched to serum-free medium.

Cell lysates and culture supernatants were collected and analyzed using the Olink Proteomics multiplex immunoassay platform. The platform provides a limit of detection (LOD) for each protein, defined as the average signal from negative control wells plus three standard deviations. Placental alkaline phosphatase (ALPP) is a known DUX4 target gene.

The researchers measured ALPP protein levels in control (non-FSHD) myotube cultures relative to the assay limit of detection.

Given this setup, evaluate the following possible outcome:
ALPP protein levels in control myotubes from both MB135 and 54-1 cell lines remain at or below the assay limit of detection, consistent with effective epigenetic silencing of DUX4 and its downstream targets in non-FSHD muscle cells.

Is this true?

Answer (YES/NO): NO